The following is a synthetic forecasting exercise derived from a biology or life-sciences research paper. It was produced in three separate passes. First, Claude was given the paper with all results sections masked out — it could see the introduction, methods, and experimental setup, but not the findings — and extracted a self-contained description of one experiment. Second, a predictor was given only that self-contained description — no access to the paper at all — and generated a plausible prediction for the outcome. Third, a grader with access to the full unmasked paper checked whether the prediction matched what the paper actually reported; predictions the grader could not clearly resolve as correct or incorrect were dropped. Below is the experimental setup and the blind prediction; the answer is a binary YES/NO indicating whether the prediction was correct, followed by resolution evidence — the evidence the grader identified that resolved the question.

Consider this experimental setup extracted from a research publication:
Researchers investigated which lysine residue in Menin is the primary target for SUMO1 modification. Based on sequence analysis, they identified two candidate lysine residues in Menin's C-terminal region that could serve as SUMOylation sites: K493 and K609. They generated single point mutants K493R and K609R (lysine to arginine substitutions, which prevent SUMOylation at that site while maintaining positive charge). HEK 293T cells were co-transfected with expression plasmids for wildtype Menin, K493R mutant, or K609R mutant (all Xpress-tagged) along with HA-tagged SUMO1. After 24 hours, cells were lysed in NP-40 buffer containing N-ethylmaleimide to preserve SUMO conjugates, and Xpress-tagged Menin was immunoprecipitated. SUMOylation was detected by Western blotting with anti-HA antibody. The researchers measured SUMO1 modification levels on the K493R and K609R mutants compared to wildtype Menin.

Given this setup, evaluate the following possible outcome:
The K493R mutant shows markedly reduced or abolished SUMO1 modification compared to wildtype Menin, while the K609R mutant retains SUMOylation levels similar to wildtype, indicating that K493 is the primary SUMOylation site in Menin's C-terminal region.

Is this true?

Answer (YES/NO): NO